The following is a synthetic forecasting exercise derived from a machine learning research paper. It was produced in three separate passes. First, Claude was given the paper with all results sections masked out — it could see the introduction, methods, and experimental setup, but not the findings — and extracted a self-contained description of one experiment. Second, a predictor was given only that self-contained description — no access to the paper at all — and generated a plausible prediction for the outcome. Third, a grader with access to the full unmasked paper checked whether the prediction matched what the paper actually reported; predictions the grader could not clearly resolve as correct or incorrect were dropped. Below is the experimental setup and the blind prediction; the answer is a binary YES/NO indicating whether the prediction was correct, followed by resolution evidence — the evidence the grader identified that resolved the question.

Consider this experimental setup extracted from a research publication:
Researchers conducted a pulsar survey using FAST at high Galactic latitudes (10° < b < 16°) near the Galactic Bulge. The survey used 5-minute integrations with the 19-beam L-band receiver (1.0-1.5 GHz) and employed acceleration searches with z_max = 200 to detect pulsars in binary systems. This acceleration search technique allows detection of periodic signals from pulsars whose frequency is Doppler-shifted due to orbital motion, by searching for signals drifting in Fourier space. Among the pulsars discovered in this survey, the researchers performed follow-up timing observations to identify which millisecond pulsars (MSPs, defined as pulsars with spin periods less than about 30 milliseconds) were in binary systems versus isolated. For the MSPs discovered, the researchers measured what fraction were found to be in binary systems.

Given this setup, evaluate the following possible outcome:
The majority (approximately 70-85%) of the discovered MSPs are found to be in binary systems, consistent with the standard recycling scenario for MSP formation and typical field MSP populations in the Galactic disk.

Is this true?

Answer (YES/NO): YES